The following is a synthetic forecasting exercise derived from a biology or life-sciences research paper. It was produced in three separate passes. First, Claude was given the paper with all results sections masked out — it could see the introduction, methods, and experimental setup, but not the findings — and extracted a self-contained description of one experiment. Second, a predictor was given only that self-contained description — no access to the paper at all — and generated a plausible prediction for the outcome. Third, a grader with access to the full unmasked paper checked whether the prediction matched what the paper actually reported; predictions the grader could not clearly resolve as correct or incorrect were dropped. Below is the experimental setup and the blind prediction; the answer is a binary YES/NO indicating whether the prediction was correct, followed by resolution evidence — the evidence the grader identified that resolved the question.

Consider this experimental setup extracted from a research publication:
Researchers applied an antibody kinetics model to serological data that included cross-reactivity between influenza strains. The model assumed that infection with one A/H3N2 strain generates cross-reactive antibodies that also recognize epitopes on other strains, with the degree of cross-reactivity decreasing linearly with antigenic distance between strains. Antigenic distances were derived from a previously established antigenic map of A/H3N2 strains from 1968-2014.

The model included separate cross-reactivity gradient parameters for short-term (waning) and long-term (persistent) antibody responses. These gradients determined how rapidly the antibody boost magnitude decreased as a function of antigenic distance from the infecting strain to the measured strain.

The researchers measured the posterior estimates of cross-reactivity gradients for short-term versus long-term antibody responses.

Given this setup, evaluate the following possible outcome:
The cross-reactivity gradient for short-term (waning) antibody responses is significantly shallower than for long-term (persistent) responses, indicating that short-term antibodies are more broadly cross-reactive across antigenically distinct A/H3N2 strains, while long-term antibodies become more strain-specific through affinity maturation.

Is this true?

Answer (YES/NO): YES